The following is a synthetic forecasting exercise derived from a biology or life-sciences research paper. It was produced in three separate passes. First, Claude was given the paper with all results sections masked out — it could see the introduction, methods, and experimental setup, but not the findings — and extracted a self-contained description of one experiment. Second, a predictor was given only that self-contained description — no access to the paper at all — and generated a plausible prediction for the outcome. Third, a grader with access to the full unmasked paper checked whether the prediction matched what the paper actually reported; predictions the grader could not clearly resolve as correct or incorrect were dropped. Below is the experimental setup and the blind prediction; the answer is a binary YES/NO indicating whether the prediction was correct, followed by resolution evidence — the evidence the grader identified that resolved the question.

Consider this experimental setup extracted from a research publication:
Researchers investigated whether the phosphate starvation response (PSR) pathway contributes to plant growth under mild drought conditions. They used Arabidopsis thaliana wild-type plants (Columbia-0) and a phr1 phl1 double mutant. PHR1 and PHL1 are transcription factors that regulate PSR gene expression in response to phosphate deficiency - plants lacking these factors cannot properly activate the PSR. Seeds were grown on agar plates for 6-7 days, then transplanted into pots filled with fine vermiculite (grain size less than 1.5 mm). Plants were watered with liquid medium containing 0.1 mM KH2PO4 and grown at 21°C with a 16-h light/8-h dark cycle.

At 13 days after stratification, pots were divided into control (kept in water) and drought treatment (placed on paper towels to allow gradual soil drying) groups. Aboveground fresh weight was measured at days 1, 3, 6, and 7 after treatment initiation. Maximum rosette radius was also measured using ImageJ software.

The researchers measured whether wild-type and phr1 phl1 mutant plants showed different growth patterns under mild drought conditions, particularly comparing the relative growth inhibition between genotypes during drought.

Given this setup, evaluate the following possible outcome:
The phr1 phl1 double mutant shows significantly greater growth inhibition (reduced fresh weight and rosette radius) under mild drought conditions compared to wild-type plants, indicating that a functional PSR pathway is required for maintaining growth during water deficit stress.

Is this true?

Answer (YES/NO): YES